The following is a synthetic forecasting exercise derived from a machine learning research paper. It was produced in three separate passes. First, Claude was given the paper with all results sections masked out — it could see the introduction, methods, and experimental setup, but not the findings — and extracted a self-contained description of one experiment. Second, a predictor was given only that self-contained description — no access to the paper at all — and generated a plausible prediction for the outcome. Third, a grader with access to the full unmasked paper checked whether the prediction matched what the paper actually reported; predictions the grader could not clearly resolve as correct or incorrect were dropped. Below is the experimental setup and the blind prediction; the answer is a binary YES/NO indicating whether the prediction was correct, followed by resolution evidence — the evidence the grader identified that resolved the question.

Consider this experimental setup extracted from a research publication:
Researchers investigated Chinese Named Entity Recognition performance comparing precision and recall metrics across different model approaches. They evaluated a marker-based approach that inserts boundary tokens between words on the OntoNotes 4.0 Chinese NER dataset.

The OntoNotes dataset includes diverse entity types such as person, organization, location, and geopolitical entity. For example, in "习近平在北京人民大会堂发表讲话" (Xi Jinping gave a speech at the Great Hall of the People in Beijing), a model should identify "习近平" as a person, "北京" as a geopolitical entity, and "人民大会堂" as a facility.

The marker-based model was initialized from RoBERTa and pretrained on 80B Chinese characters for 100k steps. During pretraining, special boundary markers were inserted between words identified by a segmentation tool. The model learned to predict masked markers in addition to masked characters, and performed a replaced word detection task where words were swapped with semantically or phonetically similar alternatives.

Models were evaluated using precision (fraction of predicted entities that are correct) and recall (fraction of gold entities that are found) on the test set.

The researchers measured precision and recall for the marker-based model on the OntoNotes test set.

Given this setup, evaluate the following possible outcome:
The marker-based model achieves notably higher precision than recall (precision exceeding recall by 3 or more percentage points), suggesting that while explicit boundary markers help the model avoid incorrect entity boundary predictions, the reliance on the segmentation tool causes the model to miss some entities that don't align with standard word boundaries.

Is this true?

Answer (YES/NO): NO